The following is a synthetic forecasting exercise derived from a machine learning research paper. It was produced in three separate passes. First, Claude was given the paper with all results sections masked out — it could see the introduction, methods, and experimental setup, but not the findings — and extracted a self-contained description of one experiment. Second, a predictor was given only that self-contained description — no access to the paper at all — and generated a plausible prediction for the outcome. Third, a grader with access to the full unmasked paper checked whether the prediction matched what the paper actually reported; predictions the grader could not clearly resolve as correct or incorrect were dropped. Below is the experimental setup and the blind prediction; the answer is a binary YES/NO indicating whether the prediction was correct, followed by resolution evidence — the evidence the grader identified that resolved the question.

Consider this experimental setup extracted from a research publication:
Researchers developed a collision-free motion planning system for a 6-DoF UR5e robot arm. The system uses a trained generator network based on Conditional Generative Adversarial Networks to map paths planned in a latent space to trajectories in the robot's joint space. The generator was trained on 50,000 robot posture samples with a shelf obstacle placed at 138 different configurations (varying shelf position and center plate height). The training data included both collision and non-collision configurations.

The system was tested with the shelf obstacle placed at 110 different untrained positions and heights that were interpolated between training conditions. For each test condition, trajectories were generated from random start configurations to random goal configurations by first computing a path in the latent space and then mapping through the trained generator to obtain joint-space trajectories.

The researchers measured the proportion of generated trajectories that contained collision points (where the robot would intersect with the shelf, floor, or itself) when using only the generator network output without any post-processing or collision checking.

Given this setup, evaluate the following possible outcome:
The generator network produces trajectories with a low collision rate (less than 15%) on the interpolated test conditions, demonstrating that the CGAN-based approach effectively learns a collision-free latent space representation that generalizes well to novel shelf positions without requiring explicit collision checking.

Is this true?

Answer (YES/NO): YES